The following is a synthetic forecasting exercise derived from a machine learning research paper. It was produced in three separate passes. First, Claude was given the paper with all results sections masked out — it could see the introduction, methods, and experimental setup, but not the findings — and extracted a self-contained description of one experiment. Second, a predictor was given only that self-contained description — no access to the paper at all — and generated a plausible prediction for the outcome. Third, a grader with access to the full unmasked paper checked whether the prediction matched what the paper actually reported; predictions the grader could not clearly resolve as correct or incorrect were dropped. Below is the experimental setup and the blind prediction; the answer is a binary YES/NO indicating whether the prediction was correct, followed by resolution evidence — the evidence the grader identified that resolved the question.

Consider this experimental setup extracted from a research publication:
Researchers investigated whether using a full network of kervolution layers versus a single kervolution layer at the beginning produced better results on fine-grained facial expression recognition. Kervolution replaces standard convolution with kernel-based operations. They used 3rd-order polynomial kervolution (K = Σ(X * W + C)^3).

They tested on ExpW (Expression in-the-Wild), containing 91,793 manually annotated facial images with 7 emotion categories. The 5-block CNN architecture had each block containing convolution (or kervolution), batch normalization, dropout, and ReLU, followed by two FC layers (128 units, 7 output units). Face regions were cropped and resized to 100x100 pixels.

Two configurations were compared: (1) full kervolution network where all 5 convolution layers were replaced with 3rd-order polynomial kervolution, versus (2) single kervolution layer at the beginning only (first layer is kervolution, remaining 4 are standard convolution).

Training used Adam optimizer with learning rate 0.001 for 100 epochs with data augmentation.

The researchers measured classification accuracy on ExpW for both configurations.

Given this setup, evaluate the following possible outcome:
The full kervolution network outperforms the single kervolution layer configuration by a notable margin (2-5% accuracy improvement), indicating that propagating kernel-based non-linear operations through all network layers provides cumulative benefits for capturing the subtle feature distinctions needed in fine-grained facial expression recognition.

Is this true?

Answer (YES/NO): NO